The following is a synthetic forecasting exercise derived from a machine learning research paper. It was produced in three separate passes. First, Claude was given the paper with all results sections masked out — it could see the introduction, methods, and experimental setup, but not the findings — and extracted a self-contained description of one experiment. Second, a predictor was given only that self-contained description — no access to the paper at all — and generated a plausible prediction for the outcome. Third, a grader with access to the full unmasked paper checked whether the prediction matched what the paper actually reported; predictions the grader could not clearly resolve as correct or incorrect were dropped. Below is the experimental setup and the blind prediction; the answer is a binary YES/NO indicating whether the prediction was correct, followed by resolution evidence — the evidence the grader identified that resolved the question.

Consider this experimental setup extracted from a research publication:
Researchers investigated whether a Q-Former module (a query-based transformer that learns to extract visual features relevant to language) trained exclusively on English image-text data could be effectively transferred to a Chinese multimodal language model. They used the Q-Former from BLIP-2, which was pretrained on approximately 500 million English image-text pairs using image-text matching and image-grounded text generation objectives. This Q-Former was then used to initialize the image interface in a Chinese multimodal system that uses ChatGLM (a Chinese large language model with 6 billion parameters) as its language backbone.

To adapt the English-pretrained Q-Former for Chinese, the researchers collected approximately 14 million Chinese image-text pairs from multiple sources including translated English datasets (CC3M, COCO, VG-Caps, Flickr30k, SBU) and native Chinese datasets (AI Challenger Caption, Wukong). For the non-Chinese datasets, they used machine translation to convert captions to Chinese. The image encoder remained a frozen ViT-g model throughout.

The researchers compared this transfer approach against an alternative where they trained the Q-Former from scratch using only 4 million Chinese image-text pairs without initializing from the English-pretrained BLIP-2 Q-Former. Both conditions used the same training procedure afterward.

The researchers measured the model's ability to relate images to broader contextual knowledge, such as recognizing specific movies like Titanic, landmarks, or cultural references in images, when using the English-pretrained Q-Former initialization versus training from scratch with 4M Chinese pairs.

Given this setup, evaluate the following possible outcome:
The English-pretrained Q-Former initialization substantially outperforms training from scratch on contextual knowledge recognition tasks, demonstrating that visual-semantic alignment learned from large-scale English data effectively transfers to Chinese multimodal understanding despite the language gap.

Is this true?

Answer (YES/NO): YES